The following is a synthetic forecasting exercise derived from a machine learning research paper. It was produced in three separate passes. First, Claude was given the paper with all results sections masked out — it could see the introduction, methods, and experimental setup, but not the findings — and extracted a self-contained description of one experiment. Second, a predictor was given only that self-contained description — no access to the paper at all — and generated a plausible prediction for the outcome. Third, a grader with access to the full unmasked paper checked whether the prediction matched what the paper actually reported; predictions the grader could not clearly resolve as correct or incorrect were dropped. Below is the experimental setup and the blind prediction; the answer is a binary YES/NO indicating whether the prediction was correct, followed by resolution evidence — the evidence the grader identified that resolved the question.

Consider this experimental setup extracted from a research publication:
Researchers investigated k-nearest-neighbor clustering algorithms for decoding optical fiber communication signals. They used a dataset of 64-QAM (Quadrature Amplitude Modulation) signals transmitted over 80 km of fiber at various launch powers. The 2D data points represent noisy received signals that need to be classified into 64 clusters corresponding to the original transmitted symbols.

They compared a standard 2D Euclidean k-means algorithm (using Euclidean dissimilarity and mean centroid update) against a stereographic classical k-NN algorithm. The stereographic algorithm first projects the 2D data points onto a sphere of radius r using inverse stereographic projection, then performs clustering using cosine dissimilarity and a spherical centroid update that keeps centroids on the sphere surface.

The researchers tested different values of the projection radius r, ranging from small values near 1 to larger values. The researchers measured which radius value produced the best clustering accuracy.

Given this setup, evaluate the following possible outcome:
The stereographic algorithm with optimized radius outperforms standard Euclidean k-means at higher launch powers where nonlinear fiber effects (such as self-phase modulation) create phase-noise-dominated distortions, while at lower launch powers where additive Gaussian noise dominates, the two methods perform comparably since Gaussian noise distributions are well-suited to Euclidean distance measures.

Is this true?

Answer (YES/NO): NO